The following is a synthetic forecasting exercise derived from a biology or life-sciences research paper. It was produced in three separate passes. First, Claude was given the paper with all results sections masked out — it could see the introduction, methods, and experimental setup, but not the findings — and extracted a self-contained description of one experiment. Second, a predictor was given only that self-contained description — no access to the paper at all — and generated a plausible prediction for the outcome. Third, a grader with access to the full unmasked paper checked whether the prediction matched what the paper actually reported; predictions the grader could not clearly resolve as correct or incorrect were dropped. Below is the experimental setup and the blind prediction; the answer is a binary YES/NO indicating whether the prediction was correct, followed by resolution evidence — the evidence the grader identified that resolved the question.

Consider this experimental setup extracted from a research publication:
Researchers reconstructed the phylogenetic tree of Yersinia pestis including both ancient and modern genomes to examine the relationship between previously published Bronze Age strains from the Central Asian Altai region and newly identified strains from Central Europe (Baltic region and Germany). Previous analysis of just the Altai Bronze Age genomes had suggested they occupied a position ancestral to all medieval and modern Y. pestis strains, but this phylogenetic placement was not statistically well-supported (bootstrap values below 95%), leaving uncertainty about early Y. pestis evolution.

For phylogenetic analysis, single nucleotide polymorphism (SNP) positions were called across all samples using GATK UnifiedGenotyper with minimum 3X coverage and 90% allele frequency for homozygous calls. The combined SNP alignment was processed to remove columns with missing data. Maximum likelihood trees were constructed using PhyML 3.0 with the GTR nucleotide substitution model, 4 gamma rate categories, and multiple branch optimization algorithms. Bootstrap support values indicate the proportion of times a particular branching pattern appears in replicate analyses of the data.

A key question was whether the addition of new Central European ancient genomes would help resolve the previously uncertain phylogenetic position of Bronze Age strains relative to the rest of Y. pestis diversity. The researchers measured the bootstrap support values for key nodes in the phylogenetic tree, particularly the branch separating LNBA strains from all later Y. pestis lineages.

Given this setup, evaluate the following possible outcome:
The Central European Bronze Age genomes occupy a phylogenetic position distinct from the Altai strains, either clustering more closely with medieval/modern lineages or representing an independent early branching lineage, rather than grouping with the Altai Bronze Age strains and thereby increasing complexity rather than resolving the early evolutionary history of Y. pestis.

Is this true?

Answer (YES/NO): NO